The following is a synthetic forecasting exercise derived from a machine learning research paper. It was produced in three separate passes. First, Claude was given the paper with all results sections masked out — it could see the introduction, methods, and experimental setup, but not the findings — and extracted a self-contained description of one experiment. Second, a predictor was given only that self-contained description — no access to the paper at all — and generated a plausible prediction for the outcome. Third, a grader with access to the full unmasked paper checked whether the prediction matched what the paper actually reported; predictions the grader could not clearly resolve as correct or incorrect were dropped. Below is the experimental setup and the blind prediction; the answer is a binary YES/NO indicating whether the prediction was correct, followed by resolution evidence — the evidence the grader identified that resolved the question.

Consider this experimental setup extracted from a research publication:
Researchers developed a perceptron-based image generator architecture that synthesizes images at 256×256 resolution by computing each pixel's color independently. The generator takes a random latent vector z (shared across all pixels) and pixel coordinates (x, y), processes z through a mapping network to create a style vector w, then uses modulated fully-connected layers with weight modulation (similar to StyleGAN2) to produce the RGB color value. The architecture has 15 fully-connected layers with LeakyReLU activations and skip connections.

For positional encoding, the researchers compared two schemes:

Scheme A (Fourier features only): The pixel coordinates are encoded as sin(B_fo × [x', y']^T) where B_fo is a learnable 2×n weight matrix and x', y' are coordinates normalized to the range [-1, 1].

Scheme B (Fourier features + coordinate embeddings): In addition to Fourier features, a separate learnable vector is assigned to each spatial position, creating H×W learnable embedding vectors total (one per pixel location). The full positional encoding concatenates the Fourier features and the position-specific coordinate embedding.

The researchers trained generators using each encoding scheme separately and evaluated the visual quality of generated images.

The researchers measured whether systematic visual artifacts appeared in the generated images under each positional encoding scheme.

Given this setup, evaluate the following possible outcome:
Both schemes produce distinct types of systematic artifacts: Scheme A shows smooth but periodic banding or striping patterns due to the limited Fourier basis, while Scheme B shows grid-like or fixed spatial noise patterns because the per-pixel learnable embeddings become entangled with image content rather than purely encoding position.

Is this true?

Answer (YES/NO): NO